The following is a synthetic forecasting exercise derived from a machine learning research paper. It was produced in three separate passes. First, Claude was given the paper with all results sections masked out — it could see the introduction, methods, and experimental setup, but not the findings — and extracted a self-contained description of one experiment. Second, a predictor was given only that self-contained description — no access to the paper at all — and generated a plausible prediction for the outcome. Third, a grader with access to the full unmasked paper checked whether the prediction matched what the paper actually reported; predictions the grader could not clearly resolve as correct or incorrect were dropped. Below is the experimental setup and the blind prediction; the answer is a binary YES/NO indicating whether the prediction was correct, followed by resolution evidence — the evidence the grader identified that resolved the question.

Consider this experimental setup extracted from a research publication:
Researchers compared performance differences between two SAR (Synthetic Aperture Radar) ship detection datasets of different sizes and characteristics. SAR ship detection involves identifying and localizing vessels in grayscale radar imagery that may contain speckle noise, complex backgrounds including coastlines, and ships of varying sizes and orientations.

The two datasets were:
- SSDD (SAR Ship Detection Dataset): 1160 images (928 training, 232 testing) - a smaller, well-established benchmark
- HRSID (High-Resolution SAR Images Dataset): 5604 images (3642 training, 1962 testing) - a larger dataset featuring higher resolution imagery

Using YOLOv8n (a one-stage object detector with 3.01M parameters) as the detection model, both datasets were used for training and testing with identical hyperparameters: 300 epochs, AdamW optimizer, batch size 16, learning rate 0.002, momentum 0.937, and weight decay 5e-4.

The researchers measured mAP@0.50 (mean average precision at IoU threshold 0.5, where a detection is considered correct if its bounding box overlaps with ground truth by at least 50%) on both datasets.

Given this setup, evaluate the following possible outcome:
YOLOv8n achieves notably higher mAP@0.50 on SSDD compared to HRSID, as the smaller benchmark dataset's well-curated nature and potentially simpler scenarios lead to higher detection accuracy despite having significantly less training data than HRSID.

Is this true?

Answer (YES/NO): YES